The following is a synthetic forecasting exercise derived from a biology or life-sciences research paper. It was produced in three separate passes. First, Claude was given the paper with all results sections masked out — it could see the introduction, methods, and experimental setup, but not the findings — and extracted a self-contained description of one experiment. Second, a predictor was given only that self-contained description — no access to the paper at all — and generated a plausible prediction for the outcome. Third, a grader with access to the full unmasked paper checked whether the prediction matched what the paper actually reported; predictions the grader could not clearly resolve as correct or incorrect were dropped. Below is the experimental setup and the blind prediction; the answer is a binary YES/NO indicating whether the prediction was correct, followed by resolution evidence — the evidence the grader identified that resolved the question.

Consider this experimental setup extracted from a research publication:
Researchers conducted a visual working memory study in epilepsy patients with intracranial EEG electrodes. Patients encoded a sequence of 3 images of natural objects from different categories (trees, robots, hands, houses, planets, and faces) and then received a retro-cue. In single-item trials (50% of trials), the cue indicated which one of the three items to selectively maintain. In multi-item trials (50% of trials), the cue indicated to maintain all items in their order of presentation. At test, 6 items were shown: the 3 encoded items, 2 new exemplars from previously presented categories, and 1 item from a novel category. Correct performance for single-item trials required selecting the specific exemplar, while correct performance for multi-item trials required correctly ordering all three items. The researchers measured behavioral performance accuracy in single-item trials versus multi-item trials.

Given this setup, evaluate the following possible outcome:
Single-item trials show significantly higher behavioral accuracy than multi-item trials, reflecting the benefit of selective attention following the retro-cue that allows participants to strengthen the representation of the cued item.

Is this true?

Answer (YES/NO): YES